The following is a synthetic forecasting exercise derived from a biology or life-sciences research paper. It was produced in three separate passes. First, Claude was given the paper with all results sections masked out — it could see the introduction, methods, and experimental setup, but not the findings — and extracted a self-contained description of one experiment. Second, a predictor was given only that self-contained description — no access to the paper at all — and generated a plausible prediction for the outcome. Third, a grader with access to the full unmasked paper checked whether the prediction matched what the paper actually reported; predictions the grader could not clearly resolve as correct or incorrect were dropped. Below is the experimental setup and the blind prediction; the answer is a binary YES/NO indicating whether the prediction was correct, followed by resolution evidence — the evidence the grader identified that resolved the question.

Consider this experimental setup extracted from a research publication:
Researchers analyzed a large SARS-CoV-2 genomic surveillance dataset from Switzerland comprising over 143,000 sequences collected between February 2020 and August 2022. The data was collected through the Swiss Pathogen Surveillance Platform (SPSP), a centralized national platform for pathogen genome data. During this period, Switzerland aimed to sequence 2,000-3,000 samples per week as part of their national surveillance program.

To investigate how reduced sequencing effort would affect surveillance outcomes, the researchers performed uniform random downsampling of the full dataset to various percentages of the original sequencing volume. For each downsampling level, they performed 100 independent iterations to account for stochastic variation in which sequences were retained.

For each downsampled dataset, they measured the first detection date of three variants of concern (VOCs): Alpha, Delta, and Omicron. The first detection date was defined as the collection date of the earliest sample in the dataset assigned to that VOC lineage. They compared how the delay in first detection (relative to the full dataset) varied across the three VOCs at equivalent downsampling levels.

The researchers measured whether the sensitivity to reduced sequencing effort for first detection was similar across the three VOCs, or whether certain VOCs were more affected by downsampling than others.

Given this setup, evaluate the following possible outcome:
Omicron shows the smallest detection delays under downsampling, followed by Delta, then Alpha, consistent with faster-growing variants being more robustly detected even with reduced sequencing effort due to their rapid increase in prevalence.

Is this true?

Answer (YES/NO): NO